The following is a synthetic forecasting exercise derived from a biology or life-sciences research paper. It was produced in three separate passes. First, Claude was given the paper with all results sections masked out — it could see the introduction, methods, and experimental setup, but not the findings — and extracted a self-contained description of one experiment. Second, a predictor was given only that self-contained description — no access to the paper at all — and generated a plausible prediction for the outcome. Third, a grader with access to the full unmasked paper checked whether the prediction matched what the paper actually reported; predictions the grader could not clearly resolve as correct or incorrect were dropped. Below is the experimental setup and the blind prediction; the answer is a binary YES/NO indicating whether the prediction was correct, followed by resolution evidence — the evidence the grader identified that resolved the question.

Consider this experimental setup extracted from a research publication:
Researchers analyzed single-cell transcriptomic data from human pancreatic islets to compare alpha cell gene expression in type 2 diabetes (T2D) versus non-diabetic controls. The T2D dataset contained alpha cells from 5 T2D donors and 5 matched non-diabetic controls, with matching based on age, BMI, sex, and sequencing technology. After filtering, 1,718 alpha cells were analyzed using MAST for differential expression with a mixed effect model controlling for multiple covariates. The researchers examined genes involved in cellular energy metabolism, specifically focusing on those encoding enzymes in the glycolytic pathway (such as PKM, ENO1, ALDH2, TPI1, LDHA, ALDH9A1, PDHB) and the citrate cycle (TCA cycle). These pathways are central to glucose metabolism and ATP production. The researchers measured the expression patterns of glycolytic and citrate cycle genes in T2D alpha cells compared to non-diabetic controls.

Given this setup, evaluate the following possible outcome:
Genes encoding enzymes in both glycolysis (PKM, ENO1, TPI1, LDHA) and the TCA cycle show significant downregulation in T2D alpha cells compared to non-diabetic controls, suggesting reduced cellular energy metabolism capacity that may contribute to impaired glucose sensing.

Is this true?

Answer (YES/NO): YES